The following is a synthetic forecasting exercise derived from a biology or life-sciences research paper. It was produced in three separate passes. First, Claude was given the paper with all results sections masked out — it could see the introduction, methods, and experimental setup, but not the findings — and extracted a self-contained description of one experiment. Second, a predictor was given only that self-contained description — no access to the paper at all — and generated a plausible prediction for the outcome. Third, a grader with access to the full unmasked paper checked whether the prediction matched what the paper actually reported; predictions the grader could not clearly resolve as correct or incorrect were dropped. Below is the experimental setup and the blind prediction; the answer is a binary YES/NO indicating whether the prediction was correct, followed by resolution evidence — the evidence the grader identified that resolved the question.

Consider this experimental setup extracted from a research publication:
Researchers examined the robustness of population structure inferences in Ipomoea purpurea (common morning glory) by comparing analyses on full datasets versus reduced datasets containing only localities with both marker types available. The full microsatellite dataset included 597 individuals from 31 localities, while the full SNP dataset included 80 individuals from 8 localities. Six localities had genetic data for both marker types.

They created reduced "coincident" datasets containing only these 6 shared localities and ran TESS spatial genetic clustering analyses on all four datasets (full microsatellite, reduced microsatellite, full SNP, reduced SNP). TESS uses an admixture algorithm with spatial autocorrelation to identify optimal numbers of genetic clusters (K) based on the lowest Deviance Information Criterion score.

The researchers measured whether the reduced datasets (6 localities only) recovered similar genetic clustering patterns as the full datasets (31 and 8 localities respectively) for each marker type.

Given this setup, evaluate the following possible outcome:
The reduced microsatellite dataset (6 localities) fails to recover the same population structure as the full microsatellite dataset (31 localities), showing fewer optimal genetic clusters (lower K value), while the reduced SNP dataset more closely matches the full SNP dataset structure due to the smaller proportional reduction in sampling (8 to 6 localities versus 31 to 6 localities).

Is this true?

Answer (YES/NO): NO